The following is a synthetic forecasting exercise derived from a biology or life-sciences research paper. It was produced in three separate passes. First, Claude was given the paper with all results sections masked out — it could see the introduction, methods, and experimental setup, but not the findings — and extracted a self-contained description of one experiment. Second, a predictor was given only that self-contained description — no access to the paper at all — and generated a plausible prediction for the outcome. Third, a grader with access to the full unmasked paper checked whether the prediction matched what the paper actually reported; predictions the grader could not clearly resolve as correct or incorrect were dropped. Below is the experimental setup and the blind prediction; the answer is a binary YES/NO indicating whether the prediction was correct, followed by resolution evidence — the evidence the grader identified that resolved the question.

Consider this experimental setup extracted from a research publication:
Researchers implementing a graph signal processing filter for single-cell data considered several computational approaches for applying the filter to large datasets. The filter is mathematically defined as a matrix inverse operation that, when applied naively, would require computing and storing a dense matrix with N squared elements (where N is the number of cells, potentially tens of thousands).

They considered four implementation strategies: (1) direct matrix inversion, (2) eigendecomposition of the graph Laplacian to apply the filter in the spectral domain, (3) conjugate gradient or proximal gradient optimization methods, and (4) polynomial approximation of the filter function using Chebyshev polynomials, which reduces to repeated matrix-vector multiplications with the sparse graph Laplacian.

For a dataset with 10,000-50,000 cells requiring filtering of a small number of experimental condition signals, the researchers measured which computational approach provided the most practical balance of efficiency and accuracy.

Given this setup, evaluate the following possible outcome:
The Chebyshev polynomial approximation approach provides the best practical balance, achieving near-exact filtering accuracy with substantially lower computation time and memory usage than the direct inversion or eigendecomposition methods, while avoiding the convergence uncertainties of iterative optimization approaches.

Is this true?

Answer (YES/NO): YES